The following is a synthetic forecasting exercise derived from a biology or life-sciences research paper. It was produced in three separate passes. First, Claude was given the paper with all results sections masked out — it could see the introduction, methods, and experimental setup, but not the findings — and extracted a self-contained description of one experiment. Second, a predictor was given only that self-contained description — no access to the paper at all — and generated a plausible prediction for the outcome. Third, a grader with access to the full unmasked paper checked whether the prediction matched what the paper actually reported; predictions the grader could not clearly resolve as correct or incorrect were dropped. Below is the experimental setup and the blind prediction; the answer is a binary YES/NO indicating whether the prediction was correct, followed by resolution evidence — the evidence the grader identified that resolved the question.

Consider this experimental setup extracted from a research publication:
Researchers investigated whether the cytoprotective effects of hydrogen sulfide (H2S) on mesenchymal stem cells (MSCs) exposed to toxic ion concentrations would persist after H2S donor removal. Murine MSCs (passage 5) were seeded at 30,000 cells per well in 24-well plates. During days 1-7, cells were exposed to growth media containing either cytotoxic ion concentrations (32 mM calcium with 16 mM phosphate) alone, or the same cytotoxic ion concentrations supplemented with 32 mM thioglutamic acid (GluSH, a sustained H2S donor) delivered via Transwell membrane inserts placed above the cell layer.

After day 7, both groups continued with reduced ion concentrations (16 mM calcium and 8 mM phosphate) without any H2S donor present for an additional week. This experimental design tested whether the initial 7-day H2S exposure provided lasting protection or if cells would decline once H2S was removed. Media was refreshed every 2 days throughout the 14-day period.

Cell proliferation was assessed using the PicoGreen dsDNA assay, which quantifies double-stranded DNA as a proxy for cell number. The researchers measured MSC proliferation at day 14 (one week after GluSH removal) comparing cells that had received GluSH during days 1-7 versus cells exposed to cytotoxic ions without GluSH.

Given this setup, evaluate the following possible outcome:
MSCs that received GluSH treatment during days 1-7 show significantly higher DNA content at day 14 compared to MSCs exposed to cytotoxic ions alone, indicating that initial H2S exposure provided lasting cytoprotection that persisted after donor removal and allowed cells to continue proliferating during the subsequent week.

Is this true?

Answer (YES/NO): YES